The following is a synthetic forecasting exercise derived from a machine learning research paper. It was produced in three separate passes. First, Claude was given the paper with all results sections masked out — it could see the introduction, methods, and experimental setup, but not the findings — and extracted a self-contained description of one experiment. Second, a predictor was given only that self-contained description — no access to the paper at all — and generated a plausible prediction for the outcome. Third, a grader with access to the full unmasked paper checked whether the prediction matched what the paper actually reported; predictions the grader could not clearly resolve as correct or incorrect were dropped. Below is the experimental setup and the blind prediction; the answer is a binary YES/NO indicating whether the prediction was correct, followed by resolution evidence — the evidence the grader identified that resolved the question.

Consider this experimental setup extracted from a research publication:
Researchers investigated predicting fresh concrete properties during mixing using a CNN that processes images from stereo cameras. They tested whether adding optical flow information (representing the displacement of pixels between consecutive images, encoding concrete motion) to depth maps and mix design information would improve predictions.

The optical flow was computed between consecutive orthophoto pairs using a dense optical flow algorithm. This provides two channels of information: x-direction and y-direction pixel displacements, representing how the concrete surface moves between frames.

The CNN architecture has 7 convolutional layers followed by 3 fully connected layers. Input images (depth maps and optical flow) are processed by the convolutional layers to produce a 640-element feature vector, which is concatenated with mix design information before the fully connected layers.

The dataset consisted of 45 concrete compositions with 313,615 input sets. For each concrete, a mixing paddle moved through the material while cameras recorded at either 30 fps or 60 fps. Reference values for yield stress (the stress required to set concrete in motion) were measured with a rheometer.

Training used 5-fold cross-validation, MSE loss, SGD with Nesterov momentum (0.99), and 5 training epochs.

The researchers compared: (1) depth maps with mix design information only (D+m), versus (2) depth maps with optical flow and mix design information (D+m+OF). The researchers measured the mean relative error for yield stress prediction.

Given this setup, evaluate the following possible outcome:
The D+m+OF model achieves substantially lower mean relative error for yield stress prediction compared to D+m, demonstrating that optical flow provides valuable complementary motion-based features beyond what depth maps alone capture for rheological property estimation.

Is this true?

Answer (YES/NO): NO